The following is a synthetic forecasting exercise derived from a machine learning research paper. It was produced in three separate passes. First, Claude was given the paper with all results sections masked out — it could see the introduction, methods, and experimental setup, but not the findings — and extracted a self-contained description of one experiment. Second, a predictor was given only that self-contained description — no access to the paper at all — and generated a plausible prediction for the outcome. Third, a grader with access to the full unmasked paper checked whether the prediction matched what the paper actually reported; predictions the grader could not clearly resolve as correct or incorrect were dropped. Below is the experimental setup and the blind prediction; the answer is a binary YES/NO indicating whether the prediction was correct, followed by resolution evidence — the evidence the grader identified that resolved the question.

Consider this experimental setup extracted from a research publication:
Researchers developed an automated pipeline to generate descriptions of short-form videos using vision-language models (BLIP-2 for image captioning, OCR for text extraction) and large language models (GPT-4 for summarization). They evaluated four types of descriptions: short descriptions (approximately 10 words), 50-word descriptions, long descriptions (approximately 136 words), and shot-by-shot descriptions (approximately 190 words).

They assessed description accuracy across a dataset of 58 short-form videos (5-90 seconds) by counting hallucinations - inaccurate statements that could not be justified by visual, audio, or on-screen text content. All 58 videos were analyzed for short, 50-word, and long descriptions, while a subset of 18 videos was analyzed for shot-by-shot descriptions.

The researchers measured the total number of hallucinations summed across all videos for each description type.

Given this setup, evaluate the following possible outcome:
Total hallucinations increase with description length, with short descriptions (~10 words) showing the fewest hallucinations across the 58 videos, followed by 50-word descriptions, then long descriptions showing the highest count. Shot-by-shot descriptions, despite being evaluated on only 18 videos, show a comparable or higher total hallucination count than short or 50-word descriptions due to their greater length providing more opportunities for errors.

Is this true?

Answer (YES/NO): NO